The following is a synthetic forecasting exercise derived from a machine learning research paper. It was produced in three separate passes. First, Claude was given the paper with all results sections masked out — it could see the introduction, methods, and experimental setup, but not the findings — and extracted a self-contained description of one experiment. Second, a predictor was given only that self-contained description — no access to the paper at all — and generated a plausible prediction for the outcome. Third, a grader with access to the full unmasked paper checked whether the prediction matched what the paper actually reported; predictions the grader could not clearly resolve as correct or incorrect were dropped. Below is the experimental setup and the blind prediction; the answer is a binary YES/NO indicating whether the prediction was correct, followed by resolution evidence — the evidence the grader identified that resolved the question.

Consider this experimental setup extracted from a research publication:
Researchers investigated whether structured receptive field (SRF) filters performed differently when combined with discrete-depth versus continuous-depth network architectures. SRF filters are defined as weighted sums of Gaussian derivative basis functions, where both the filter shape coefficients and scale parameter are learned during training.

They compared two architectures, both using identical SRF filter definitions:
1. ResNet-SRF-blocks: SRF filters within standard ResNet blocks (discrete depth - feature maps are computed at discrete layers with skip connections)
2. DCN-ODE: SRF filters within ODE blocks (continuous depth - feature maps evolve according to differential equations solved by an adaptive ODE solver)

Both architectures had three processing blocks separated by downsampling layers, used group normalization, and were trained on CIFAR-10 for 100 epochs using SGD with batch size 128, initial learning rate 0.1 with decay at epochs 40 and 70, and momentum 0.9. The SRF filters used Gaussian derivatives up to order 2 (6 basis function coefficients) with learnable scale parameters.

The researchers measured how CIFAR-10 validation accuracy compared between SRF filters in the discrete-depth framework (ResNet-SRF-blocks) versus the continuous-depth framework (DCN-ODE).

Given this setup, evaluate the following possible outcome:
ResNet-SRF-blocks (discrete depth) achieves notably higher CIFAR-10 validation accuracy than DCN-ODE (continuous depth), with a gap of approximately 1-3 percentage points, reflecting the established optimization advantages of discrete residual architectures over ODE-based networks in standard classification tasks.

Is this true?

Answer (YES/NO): NO